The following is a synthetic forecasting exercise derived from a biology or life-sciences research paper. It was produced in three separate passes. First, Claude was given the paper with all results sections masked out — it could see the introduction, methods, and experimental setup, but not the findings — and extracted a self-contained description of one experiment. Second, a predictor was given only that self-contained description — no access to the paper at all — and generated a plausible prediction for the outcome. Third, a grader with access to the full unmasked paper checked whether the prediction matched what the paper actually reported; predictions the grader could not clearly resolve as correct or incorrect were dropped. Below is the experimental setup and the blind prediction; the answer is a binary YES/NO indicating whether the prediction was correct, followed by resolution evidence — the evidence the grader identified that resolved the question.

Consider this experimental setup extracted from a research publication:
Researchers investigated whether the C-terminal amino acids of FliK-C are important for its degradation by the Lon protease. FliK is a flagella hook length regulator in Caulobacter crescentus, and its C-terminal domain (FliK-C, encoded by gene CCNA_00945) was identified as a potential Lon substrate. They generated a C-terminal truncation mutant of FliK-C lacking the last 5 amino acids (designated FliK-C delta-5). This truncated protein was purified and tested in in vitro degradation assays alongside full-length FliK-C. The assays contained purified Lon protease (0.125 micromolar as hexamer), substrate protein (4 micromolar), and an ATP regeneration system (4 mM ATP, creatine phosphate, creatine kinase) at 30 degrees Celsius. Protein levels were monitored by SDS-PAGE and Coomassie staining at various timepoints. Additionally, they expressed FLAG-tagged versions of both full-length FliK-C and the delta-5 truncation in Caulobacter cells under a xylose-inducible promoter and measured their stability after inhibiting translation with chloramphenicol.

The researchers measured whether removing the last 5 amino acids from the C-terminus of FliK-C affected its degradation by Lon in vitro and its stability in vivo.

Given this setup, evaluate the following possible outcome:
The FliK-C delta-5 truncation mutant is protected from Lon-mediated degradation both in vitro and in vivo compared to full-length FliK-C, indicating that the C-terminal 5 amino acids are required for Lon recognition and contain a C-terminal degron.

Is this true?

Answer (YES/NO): NO